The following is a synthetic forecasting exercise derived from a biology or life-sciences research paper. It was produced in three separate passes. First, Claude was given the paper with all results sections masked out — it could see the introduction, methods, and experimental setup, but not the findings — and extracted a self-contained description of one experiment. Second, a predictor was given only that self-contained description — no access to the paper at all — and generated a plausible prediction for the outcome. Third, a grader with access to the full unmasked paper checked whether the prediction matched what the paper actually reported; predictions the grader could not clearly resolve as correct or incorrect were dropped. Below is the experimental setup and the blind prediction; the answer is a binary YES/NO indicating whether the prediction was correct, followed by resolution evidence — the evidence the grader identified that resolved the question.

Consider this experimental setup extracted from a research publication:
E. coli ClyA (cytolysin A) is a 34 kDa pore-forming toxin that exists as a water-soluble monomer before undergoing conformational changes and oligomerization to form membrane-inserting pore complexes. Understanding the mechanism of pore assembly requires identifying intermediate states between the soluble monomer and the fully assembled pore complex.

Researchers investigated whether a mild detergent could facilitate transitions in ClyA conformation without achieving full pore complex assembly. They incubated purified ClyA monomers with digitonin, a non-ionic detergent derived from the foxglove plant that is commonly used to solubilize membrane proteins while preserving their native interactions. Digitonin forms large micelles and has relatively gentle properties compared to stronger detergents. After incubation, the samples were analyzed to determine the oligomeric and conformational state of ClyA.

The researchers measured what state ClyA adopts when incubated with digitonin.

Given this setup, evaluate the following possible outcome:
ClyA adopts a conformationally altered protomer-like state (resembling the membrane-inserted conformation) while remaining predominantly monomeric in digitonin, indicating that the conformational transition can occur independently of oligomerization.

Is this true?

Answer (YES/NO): NO